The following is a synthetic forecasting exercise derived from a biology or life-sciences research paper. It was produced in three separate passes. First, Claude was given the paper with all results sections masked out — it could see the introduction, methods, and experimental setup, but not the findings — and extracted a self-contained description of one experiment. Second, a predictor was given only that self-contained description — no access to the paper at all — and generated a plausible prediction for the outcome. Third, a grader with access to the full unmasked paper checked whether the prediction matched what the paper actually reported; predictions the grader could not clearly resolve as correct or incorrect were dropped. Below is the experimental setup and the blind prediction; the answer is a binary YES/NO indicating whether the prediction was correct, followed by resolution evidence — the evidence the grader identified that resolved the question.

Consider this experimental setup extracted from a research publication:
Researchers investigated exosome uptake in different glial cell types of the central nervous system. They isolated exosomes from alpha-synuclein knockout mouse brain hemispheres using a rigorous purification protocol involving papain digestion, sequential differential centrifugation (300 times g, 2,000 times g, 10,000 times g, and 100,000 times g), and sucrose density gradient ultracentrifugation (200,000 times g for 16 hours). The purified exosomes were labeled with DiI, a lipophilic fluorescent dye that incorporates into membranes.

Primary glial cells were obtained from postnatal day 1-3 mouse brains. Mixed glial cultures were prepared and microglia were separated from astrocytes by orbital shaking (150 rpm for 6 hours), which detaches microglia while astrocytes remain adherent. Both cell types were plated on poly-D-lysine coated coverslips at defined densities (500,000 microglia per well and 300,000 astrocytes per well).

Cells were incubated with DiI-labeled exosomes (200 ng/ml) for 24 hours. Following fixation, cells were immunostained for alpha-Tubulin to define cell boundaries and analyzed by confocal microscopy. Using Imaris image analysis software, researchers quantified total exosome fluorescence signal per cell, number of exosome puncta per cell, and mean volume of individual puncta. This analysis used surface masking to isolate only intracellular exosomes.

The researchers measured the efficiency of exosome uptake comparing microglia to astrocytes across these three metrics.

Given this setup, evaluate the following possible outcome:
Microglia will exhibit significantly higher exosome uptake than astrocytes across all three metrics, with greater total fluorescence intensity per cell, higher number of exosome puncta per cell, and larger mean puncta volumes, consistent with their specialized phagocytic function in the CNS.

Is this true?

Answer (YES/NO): NO